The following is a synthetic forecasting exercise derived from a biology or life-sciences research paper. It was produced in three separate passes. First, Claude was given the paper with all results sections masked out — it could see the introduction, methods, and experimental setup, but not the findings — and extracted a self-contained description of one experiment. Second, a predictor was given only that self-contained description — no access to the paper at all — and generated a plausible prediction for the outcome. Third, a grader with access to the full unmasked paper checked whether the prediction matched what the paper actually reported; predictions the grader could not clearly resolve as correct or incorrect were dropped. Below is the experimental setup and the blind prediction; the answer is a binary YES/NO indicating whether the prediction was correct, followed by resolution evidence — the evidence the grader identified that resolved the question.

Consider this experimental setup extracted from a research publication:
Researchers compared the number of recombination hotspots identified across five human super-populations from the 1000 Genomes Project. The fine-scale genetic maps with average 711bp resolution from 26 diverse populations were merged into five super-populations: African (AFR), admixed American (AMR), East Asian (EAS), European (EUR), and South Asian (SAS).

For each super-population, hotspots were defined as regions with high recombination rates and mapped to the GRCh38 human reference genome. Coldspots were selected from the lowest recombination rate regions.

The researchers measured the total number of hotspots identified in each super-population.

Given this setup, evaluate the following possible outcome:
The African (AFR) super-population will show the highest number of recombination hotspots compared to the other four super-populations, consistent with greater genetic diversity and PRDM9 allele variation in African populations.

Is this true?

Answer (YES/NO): YES